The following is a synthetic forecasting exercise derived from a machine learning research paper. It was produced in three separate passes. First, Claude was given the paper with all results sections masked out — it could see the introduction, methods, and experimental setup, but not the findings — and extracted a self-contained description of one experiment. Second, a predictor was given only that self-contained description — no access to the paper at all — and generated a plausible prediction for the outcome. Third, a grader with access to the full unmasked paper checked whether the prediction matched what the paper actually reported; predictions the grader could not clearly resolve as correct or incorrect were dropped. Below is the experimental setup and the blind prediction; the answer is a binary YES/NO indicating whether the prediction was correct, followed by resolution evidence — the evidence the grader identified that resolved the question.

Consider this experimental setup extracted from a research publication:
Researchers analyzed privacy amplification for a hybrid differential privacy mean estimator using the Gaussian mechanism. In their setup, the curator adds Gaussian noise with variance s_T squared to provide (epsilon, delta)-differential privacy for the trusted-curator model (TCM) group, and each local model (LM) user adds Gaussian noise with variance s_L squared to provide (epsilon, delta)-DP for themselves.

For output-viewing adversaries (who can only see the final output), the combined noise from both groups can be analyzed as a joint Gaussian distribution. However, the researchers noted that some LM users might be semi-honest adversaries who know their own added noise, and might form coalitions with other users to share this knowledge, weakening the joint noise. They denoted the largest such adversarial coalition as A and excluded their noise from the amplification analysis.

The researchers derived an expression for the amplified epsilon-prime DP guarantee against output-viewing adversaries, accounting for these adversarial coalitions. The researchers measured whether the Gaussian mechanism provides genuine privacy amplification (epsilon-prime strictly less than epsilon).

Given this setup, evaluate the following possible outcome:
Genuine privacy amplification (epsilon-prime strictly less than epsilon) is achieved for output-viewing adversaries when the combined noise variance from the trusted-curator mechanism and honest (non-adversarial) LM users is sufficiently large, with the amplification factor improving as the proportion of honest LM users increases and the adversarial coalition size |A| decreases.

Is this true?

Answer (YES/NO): YES